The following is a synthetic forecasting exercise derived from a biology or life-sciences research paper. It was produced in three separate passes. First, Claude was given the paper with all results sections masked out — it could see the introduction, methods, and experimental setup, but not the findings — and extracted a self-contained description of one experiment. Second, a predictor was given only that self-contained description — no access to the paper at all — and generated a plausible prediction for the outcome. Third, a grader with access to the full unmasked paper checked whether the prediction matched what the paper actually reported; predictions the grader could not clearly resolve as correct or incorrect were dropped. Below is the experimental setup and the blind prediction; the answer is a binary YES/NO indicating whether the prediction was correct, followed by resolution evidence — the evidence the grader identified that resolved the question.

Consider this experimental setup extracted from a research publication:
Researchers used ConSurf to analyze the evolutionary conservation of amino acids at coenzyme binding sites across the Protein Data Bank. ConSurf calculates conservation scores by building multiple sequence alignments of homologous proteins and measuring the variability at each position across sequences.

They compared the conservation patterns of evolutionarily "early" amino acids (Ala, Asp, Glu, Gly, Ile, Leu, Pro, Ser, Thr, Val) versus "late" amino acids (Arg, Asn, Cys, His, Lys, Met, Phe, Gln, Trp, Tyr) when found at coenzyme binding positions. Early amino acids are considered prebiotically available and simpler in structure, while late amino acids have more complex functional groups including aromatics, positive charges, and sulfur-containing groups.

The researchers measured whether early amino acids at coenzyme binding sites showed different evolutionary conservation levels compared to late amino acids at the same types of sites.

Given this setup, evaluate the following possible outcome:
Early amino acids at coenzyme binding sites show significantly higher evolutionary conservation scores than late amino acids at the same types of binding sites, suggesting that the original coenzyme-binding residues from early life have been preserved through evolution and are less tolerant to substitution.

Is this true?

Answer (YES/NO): NO